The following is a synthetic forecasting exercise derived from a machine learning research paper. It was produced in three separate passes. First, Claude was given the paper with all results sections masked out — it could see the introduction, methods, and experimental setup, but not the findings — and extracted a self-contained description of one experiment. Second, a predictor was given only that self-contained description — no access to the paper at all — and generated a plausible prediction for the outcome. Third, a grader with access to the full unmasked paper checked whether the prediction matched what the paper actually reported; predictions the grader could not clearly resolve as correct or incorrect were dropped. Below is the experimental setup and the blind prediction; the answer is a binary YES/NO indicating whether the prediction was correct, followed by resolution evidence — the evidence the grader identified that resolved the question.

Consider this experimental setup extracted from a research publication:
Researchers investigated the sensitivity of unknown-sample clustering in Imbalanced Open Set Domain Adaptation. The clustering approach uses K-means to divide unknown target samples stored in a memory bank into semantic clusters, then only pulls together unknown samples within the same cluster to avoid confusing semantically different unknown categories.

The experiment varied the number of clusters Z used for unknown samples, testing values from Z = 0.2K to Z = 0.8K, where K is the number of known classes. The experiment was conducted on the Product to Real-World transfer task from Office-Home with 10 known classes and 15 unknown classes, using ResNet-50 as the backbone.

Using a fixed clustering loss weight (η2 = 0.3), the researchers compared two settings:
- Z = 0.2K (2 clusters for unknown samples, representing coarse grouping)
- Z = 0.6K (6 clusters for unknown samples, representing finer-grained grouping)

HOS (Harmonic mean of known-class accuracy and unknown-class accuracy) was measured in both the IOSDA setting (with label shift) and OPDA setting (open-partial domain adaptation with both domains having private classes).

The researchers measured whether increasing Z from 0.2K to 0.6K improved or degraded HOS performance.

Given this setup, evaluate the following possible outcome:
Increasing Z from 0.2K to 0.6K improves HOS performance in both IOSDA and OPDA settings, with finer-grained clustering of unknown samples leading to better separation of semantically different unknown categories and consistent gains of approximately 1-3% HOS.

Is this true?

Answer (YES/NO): NO